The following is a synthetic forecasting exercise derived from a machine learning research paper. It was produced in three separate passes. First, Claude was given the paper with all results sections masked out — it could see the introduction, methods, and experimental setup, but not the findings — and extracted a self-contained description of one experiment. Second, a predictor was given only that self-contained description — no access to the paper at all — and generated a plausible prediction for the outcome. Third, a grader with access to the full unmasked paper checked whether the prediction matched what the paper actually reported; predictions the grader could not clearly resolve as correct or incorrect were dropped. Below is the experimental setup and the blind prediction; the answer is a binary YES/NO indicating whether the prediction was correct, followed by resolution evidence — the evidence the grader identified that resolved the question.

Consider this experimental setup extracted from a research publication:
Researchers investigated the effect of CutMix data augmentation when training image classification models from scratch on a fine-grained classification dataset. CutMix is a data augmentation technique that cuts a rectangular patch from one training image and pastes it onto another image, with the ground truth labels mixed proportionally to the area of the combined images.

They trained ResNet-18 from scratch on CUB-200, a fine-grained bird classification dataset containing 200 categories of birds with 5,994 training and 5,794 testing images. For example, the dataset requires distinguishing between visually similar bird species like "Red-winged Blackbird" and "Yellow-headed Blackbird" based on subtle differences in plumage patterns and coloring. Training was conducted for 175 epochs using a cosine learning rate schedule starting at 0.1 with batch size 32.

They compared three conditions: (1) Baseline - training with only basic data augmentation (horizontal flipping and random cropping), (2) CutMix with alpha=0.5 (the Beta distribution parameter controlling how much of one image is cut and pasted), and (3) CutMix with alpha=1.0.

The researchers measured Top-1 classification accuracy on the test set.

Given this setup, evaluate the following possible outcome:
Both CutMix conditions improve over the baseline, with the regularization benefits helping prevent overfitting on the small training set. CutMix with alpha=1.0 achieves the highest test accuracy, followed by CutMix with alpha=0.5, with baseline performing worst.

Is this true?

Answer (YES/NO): NO